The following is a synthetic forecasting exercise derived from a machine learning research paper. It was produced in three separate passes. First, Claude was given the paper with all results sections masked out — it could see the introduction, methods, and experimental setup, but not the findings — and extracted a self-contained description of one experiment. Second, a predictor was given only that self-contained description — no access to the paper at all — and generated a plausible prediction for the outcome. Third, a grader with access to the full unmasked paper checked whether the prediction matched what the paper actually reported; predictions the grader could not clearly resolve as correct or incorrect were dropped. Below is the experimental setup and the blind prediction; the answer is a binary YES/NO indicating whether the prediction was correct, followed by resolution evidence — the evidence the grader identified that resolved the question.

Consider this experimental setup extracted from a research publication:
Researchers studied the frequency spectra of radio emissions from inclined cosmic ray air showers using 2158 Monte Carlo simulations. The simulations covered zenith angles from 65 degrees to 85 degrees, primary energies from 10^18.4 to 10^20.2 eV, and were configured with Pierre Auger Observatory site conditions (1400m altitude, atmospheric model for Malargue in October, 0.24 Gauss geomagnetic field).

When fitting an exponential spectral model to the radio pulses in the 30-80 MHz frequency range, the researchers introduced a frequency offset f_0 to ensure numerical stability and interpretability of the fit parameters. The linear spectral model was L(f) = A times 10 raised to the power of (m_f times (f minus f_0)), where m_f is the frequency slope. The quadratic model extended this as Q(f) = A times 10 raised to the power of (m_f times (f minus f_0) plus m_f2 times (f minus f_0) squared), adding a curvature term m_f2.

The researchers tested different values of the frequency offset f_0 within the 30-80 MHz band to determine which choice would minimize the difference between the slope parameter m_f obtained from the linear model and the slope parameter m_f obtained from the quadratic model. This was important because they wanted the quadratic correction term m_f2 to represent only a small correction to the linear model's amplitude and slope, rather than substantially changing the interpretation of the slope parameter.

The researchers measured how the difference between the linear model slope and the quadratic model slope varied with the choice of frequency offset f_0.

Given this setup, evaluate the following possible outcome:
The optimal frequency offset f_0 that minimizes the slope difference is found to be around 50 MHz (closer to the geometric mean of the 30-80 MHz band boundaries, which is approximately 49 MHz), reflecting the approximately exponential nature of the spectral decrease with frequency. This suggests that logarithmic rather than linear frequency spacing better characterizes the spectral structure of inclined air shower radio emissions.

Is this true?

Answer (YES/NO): NO